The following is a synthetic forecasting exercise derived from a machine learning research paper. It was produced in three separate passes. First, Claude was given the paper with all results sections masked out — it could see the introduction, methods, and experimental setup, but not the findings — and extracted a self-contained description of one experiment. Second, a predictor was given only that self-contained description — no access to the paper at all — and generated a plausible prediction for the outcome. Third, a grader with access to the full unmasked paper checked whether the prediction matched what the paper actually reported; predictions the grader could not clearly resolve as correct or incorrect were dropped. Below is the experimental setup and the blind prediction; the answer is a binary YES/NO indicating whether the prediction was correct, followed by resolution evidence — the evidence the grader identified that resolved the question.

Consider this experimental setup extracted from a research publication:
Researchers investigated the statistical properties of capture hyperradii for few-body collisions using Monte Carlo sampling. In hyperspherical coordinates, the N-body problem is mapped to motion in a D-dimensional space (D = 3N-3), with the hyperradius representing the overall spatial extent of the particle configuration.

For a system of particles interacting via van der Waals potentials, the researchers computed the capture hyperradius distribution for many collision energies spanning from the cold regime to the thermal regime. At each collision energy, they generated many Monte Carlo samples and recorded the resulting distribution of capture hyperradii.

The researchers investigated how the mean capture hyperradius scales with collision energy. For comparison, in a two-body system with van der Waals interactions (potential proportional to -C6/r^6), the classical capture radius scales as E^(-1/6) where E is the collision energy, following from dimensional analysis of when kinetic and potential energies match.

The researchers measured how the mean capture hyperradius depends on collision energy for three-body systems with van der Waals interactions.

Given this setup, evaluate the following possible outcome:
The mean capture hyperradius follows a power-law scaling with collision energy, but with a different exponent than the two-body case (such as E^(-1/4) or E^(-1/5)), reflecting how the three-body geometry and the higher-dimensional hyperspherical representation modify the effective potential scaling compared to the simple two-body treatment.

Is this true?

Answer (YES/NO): NO